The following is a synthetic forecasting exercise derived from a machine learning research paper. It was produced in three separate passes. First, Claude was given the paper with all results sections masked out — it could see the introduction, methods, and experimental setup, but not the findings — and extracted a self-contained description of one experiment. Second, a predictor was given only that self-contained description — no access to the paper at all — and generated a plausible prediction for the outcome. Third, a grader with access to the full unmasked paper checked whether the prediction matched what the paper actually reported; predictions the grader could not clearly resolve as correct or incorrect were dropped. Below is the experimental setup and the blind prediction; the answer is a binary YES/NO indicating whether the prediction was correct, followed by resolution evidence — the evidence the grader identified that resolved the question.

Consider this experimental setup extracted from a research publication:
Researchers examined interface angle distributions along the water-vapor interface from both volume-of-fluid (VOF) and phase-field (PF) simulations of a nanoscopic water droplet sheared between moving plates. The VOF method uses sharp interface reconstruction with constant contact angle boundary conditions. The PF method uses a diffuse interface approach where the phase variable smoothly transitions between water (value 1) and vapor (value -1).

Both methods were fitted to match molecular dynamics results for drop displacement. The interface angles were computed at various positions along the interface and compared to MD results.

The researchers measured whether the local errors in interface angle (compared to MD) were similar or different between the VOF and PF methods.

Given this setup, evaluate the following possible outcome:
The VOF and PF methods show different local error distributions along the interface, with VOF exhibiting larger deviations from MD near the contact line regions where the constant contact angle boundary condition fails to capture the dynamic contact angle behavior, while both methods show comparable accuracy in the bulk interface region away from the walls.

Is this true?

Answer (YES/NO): NO